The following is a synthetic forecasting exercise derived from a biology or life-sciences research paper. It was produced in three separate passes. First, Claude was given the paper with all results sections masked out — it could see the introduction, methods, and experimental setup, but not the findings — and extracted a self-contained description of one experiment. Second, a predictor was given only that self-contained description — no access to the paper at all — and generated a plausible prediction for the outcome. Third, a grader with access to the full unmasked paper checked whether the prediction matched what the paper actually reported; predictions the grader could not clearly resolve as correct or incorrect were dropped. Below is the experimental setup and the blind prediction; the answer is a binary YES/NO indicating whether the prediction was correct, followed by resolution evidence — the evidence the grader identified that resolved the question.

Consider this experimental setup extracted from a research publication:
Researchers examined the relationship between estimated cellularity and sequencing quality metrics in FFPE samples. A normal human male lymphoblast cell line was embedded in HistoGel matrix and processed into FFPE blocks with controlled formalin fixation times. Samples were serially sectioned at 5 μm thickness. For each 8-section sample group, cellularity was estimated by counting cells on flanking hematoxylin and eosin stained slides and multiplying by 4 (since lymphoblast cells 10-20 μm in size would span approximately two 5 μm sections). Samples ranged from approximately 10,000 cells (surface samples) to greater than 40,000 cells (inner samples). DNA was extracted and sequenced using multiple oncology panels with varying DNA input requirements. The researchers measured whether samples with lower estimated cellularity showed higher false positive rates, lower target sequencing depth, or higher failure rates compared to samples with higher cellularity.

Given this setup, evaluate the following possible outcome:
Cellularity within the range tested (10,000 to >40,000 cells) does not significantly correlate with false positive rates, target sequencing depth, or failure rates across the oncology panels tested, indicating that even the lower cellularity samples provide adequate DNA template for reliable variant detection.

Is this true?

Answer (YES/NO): NO